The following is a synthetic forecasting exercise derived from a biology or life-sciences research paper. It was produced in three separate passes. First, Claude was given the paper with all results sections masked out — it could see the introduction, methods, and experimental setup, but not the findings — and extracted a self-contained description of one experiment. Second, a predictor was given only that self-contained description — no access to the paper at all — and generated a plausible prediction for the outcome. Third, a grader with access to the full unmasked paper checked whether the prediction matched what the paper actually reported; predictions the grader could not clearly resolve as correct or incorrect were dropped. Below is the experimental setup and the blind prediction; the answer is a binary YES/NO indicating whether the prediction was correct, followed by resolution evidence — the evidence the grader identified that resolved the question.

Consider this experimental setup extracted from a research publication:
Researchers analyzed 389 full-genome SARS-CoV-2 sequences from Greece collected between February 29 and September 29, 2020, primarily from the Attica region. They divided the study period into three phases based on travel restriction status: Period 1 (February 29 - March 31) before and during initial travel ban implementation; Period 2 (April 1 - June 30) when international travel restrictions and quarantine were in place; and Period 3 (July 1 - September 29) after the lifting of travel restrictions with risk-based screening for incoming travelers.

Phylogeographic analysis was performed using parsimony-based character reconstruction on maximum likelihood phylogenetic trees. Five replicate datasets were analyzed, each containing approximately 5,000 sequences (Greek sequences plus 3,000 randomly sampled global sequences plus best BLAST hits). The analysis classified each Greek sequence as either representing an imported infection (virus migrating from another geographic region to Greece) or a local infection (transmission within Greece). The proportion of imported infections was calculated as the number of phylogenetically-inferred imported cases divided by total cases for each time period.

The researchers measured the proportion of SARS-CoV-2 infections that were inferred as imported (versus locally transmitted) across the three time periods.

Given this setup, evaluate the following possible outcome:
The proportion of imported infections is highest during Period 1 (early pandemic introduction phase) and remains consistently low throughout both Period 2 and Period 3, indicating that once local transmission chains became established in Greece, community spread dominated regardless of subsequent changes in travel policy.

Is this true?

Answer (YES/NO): YES